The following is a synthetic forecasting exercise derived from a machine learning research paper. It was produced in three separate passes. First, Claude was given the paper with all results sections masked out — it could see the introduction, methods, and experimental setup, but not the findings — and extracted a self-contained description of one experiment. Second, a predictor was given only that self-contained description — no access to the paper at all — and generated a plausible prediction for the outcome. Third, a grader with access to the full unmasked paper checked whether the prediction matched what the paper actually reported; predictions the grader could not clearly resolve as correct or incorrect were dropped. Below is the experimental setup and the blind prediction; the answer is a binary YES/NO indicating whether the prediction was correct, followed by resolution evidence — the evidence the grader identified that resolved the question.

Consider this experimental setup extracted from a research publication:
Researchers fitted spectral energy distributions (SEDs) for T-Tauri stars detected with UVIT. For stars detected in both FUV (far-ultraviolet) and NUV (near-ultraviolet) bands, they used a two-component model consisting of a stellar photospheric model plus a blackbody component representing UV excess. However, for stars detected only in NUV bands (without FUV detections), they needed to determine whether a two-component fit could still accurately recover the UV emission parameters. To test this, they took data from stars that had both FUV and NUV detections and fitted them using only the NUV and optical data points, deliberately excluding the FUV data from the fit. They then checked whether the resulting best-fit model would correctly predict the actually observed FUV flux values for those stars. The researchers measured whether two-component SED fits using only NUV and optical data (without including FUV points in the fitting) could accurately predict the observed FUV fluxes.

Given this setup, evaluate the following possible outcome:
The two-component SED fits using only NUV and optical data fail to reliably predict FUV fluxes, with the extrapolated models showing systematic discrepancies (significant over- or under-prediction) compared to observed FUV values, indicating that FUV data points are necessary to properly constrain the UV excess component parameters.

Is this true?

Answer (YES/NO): YES